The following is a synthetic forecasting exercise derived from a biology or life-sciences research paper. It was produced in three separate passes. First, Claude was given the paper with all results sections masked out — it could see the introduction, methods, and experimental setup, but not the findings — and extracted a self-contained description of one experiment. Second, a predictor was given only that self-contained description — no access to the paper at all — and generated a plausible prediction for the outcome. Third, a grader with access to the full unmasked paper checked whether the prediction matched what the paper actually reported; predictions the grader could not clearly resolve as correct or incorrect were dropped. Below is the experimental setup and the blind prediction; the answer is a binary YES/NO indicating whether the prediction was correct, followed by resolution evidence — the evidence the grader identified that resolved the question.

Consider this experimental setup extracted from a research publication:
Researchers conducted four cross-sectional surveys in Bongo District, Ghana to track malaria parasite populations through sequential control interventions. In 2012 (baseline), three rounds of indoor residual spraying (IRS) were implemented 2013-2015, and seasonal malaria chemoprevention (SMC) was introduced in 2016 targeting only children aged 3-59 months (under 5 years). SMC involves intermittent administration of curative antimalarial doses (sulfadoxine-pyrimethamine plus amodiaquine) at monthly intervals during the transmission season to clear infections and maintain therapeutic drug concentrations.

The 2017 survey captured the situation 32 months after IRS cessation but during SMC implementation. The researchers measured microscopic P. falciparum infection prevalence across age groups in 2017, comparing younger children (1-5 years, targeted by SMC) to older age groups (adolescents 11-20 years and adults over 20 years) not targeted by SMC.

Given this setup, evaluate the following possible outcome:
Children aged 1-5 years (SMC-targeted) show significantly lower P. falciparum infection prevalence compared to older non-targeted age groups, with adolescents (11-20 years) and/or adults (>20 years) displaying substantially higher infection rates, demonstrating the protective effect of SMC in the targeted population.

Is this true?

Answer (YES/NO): YES